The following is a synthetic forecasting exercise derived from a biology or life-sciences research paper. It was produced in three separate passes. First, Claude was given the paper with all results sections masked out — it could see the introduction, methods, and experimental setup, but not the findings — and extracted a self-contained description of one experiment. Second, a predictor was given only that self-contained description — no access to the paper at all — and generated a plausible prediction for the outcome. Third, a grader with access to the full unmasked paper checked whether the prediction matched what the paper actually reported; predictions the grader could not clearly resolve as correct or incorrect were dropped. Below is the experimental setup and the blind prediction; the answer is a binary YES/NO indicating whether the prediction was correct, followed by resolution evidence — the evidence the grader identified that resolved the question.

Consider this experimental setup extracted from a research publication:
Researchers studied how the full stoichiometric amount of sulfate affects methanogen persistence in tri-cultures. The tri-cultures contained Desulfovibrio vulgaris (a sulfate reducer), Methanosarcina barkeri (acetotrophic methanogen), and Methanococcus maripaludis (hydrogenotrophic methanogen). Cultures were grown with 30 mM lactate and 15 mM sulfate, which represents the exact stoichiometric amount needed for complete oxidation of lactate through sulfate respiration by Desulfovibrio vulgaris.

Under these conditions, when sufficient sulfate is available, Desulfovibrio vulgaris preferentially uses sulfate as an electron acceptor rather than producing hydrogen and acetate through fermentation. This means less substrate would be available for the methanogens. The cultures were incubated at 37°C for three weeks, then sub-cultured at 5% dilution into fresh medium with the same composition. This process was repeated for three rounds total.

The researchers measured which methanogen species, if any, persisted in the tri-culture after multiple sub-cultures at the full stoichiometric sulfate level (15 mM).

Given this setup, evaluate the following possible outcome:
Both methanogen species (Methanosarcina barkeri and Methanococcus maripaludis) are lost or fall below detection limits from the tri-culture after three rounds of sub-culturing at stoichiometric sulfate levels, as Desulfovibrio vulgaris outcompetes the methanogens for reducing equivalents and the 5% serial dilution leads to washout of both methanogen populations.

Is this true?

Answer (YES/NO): NO